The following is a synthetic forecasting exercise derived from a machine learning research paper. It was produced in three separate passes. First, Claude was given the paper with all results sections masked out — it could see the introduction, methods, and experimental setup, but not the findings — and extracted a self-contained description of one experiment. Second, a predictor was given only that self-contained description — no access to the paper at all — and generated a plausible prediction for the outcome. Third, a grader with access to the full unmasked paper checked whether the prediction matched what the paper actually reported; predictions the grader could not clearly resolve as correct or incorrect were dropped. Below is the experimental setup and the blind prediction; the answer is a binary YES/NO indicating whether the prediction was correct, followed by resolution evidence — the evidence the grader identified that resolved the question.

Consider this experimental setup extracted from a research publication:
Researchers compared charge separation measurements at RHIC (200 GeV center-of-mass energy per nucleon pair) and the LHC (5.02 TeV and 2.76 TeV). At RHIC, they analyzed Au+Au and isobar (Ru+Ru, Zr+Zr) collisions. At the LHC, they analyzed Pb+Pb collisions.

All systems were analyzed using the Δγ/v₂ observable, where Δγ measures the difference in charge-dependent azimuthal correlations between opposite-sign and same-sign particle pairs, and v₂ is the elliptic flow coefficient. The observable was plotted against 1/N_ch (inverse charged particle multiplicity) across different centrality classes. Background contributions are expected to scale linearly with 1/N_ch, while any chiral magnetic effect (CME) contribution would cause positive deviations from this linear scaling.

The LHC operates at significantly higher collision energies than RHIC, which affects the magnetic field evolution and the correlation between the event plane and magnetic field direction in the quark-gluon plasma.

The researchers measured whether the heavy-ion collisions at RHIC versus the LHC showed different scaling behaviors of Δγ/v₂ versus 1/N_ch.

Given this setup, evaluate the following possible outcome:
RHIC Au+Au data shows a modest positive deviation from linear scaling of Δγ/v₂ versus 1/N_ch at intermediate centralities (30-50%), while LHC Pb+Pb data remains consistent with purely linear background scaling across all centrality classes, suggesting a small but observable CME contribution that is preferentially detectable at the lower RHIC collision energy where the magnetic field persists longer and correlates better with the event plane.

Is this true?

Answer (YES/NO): YES